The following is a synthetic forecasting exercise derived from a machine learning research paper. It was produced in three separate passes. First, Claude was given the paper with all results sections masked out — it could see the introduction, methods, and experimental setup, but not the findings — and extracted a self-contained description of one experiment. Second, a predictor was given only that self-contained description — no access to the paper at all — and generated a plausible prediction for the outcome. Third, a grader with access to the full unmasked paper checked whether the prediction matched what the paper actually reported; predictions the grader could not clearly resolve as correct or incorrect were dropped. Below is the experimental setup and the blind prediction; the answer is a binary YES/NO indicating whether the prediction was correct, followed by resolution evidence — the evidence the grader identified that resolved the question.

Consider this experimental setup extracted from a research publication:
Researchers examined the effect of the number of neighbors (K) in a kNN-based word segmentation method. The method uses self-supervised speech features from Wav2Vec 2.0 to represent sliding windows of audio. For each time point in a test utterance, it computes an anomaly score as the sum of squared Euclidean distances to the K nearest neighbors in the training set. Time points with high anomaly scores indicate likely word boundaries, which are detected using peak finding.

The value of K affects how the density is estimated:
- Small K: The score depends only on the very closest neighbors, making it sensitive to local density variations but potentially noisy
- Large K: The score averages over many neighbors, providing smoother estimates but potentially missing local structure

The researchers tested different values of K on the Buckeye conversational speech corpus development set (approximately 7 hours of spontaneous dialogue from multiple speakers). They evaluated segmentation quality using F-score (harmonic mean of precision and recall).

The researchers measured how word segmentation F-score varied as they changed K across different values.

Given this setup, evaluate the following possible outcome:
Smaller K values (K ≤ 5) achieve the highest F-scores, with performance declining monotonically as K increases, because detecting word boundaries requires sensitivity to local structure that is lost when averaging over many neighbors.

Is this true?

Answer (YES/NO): NO